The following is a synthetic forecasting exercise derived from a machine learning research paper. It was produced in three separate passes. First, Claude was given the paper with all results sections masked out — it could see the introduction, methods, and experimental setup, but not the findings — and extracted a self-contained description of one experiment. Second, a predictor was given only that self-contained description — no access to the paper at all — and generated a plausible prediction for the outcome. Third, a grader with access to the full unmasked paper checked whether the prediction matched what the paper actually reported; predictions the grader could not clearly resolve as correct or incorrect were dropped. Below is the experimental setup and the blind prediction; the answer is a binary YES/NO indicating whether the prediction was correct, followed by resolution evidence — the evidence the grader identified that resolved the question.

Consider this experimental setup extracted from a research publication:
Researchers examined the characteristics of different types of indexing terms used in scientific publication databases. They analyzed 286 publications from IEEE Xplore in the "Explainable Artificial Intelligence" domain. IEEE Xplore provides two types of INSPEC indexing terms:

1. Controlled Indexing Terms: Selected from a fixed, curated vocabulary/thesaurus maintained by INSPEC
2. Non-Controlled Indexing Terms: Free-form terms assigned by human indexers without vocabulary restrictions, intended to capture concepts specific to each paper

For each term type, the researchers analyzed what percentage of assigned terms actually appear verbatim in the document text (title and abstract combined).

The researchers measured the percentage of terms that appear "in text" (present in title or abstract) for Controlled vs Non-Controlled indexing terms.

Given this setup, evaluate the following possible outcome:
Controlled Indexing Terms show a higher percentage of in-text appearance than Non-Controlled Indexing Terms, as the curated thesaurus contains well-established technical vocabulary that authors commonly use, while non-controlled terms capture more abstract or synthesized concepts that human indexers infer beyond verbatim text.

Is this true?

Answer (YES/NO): NO